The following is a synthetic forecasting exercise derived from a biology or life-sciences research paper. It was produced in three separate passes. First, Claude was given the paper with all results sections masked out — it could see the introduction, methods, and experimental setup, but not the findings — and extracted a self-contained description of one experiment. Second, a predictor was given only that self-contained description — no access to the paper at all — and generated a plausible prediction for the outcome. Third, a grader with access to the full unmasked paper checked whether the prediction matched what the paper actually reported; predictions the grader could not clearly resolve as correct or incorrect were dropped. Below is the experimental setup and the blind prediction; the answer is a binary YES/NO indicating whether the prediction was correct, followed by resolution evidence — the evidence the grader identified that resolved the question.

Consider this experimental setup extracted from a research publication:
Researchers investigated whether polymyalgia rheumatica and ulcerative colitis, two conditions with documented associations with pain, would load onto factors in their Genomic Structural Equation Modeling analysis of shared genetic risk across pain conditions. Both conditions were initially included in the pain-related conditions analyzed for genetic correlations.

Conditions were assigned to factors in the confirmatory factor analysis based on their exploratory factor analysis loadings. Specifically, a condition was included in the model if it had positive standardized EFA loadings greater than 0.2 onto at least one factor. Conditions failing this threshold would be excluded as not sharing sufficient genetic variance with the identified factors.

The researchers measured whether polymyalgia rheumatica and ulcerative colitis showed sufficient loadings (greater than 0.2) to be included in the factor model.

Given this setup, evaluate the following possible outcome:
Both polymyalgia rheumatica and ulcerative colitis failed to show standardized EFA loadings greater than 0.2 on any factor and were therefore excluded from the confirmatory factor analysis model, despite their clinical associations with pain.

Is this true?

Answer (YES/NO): YES